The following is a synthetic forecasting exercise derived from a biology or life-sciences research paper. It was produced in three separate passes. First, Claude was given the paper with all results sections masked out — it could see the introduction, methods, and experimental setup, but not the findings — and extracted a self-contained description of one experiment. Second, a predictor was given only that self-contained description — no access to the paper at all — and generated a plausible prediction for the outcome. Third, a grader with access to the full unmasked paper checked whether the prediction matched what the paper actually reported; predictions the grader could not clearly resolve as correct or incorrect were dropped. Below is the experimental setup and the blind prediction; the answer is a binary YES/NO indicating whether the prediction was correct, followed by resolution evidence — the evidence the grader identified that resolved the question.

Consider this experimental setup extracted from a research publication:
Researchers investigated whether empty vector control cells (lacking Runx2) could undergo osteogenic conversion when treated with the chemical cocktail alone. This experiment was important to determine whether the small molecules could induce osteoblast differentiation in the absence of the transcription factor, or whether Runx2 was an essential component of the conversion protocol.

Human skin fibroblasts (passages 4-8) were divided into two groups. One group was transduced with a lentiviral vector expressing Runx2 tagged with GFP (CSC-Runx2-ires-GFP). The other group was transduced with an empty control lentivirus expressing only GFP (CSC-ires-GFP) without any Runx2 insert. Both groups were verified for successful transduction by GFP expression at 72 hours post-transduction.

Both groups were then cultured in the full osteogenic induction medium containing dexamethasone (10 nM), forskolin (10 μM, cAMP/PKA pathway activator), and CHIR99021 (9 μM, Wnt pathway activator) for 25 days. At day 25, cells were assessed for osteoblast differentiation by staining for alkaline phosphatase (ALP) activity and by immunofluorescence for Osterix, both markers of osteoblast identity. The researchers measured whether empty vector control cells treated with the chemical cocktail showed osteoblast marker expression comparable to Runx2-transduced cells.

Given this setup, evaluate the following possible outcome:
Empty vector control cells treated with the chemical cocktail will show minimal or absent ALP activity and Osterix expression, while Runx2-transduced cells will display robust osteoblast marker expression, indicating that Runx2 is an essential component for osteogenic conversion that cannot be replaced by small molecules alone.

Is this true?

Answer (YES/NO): YES